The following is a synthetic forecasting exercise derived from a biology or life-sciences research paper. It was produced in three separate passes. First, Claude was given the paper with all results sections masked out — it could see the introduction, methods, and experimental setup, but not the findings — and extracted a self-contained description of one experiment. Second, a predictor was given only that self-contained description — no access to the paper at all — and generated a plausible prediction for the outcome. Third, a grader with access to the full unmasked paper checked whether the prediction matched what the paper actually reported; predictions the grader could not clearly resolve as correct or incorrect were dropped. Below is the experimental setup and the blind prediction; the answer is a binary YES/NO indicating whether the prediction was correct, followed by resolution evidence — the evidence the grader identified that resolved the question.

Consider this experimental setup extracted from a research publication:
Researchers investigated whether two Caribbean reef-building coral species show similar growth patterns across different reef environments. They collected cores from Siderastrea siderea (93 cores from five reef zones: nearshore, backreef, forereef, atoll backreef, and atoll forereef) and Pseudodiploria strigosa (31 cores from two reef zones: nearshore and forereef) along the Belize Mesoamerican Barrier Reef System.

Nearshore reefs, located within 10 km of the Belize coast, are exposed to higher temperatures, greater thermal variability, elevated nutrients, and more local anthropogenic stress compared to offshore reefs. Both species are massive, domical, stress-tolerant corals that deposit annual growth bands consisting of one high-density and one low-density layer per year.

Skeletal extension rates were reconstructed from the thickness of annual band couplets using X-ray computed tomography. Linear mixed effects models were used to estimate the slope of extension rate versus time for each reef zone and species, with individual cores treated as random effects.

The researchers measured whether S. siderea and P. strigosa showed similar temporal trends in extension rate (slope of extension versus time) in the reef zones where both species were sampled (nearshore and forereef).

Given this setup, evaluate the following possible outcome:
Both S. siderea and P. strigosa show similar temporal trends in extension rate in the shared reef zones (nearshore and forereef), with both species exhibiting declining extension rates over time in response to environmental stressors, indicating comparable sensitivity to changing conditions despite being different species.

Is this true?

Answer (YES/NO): NO